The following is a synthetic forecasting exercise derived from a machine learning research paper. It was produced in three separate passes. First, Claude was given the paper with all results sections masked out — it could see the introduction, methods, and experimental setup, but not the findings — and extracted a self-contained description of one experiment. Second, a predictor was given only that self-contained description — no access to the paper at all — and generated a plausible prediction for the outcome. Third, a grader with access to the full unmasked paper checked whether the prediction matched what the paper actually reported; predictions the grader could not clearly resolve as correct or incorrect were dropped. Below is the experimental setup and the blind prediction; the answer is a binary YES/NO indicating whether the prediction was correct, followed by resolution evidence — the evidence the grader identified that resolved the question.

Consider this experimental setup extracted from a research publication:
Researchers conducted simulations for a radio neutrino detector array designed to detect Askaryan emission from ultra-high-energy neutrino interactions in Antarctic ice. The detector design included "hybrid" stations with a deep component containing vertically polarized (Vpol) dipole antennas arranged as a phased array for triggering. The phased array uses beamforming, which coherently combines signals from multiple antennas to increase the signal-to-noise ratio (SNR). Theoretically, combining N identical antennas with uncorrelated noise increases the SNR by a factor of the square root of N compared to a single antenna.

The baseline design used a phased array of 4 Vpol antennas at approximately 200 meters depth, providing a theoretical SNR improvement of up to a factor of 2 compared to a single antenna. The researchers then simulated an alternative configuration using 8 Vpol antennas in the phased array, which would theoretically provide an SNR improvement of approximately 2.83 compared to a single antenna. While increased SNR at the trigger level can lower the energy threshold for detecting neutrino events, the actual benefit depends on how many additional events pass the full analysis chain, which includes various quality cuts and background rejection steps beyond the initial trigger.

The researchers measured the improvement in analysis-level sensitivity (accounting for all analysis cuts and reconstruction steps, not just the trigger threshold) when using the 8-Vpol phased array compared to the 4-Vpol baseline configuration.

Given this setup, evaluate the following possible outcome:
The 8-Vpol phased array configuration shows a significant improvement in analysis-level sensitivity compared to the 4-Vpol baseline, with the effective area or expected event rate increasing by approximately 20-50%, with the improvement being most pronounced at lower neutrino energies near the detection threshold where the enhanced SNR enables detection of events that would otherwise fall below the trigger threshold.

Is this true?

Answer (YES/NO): NO